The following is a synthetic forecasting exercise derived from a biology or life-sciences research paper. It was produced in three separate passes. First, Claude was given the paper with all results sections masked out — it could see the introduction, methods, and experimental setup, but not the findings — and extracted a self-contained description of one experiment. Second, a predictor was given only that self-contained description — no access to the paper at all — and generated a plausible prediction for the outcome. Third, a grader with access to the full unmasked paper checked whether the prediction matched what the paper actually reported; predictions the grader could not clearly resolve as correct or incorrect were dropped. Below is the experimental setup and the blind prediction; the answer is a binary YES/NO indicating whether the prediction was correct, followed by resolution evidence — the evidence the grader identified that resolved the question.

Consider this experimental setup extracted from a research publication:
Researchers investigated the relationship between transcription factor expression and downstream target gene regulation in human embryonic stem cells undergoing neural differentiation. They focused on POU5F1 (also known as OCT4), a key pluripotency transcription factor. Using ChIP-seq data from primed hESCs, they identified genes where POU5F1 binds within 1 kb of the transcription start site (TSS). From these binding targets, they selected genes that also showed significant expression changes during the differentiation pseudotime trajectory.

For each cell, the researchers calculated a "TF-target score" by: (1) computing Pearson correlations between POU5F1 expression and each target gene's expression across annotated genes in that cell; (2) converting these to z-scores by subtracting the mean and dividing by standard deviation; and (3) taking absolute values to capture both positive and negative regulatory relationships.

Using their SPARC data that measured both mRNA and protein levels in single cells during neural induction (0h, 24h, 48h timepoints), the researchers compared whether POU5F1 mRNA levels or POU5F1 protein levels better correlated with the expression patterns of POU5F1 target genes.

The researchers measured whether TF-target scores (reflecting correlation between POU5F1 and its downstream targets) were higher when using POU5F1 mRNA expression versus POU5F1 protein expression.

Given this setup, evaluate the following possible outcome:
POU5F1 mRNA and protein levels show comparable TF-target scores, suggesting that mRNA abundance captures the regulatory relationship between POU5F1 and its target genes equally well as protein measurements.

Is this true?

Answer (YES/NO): NO